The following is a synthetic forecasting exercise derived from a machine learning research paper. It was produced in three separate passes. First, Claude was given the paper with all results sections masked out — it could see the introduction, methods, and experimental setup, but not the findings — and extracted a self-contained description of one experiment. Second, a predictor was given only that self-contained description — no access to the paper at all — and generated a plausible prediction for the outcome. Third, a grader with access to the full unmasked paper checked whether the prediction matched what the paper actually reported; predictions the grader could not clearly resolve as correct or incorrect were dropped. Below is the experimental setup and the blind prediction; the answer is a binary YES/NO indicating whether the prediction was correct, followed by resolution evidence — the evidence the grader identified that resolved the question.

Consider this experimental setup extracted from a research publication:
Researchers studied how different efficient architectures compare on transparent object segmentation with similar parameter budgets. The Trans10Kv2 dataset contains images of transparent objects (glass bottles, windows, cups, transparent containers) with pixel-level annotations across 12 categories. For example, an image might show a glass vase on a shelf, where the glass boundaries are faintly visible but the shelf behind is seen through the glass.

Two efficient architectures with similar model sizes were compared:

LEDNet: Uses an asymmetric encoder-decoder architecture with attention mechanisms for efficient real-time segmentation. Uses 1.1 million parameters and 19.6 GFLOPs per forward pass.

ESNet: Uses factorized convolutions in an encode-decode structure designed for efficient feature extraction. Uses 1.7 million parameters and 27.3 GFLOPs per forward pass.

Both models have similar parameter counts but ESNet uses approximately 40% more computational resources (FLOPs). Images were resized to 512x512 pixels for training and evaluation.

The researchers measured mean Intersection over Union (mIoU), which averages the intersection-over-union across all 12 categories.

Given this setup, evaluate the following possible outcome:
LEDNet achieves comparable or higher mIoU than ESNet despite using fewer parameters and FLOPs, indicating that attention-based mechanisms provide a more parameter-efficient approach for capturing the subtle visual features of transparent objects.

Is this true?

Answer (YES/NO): NO